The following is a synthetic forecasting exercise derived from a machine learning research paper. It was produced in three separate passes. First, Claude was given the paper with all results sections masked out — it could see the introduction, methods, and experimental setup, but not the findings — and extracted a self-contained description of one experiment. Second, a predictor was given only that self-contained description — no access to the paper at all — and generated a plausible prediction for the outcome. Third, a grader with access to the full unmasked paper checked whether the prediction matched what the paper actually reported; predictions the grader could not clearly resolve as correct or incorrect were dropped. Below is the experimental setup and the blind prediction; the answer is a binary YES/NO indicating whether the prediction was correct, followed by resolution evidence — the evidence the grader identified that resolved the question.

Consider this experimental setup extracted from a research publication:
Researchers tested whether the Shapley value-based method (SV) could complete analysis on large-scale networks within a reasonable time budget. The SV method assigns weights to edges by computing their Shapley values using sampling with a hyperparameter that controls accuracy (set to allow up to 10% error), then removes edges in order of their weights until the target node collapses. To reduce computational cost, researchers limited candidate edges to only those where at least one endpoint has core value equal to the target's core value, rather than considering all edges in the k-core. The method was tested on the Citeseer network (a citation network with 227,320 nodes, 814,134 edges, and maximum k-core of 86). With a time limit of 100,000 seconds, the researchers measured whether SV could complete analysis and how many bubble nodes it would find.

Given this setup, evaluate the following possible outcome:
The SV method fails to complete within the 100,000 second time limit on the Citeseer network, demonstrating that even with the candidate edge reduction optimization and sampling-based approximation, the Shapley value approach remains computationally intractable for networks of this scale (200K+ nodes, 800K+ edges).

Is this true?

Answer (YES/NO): NO